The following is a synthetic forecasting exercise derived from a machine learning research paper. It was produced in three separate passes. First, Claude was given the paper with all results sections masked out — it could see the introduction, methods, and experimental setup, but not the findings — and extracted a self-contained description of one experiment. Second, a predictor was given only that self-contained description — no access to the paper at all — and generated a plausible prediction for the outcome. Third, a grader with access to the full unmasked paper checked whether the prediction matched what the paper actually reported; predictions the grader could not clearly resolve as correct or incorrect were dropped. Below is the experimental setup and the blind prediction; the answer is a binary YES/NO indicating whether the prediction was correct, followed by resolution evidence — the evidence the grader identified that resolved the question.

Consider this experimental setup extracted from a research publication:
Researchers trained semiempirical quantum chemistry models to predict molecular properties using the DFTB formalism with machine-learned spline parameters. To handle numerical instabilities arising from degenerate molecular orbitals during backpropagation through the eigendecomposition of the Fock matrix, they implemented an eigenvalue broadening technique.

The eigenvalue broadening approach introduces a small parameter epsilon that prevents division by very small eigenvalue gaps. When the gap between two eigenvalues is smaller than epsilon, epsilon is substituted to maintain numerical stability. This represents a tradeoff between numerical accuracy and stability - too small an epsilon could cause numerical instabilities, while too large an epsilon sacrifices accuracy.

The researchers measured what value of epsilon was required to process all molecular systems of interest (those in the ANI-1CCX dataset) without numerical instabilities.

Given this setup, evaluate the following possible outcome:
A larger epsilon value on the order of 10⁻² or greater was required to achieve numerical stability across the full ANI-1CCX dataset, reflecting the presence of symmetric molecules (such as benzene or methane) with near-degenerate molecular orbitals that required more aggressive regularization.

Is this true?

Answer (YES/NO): NO